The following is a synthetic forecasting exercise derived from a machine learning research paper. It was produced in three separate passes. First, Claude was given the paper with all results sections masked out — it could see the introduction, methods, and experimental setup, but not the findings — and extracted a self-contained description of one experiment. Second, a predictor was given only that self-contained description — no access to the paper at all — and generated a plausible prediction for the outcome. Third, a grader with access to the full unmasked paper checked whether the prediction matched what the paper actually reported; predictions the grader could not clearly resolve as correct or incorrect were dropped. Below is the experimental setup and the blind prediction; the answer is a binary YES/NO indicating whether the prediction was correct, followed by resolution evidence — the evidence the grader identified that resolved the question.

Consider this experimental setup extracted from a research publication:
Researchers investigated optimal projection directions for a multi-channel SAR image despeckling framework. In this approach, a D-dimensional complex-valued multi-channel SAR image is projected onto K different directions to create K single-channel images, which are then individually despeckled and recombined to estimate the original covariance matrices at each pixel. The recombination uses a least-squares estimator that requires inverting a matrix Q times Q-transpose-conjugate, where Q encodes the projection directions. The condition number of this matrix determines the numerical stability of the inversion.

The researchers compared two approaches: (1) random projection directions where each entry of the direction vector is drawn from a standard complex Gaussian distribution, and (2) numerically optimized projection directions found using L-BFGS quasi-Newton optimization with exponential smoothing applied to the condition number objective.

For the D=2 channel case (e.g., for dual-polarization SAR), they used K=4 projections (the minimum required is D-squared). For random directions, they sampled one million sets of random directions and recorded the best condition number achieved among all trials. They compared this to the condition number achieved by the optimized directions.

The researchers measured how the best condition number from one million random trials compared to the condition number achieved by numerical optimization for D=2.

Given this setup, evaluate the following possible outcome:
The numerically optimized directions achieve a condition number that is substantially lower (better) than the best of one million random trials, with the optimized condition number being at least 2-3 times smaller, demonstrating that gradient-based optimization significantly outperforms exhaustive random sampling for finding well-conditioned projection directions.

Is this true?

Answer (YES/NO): NO